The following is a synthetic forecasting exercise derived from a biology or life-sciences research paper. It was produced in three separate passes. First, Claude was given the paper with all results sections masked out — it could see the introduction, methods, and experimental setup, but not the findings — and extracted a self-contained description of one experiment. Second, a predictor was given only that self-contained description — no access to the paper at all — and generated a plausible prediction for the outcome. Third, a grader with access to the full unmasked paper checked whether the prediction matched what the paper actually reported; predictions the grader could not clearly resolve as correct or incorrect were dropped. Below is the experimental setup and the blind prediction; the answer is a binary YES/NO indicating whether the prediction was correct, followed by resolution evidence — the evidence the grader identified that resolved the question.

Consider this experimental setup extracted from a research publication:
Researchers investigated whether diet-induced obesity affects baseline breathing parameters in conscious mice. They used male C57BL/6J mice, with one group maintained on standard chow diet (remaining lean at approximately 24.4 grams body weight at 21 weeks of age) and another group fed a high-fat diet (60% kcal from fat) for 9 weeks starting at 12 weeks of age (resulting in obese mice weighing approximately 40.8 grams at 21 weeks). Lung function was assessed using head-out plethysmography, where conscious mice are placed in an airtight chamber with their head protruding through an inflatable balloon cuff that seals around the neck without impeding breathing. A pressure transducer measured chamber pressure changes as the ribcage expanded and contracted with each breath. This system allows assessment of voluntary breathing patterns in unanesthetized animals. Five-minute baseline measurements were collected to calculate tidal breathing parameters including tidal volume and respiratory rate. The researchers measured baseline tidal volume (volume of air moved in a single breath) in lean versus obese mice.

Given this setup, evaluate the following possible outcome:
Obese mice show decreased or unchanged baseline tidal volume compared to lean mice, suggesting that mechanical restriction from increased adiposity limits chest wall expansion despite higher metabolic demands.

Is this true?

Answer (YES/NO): NO